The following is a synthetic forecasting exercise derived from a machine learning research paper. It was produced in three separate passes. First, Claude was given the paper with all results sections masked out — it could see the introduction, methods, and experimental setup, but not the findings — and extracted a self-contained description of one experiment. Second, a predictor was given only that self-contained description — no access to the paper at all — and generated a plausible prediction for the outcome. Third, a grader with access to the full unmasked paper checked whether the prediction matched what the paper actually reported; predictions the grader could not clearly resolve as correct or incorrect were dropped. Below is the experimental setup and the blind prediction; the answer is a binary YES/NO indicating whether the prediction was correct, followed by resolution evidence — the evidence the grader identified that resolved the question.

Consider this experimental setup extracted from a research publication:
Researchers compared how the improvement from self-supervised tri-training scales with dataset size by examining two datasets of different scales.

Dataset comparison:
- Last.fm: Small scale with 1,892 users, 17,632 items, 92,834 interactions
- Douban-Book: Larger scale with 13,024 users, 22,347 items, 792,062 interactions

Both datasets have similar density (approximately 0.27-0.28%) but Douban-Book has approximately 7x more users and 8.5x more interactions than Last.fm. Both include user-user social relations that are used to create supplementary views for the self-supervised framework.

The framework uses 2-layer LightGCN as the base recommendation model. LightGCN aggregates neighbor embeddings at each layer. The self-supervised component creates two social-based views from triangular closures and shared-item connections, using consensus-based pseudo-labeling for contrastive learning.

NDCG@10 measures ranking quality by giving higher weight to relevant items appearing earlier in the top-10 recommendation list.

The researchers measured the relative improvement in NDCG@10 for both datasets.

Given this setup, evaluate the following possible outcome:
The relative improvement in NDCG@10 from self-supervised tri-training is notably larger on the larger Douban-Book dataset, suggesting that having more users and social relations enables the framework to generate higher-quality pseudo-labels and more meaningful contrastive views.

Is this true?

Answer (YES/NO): YES